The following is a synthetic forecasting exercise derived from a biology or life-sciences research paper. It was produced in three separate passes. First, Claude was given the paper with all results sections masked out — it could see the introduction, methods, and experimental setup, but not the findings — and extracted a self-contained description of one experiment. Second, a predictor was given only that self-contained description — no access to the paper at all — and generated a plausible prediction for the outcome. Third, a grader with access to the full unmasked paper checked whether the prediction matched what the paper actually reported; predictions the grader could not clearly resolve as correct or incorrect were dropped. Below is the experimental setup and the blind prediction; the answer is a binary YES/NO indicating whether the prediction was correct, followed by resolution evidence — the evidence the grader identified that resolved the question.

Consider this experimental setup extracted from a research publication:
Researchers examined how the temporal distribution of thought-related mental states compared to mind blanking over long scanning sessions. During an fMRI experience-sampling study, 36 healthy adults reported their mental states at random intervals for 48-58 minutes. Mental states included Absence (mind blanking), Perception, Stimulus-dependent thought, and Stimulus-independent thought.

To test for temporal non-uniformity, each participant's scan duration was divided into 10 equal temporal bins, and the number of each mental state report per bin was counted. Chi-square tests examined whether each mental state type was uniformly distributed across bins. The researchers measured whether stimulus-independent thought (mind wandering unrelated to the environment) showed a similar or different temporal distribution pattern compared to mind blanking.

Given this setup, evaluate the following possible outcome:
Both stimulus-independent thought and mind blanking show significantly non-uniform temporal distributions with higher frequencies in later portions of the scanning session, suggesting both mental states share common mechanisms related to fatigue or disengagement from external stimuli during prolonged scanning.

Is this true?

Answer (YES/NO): NO